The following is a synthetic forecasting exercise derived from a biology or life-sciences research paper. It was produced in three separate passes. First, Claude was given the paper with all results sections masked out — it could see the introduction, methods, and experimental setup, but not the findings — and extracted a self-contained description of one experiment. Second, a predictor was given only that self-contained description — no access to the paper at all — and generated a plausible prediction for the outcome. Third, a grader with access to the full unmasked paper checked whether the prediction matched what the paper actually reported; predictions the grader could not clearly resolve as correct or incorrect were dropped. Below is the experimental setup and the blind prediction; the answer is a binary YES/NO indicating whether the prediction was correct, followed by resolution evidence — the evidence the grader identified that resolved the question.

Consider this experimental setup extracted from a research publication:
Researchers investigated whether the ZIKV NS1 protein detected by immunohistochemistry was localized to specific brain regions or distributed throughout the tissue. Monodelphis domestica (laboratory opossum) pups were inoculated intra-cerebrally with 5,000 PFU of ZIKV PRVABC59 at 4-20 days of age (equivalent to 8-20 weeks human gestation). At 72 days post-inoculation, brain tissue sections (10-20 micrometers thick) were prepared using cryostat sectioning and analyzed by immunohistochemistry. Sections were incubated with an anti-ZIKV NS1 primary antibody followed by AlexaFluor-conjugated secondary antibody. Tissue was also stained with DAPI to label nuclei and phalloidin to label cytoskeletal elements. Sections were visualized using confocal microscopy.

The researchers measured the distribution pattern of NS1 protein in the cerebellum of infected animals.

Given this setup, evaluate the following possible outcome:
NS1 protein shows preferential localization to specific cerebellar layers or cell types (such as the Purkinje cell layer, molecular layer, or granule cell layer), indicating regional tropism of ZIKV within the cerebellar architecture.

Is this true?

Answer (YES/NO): NO